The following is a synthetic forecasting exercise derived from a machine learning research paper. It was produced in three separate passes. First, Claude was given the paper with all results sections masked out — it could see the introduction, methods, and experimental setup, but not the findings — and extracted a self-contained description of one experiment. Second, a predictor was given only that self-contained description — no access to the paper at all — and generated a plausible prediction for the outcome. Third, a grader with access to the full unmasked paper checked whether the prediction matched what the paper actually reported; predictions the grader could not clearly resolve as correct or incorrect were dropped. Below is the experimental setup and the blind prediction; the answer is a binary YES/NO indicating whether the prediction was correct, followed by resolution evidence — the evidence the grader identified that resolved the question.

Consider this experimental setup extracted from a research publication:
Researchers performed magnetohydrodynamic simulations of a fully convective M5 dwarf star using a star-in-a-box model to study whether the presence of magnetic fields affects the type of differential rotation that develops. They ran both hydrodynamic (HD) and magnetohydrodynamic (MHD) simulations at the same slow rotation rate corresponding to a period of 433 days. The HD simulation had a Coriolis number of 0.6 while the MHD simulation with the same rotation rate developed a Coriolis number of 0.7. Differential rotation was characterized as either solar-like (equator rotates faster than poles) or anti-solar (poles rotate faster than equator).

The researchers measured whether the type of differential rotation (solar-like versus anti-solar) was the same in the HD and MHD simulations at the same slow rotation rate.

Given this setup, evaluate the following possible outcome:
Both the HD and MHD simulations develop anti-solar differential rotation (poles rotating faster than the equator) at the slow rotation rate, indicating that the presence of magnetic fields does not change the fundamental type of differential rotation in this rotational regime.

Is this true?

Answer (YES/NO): YES